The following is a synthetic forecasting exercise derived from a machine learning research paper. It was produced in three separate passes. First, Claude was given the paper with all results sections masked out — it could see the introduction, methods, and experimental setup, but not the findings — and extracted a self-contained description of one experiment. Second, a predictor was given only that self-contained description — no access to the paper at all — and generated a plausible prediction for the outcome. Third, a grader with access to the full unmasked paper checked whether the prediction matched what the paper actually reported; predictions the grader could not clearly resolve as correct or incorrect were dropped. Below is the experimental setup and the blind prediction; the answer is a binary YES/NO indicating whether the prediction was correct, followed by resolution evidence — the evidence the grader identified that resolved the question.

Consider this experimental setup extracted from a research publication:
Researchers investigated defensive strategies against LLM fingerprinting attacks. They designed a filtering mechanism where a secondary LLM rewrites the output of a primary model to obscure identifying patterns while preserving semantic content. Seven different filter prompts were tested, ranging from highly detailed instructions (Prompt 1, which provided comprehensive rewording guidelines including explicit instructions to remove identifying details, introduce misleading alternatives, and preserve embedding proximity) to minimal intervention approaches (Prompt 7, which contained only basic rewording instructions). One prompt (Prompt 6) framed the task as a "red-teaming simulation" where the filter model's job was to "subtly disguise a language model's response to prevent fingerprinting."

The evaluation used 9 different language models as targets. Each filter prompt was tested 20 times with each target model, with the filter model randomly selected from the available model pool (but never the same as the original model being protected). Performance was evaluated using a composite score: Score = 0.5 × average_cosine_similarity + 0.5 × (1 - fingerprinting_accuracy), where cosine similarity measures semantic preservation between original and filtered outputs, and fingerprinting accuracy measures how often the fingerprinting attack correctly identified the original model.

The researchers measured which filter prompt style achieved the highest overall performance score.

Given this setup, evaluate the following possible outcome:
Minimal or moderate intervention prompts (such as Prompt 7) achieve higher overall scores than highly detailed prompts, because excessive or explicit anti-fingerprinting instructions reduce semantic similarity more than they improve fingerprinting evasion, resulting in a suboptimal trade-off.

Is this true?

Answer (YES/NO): NO